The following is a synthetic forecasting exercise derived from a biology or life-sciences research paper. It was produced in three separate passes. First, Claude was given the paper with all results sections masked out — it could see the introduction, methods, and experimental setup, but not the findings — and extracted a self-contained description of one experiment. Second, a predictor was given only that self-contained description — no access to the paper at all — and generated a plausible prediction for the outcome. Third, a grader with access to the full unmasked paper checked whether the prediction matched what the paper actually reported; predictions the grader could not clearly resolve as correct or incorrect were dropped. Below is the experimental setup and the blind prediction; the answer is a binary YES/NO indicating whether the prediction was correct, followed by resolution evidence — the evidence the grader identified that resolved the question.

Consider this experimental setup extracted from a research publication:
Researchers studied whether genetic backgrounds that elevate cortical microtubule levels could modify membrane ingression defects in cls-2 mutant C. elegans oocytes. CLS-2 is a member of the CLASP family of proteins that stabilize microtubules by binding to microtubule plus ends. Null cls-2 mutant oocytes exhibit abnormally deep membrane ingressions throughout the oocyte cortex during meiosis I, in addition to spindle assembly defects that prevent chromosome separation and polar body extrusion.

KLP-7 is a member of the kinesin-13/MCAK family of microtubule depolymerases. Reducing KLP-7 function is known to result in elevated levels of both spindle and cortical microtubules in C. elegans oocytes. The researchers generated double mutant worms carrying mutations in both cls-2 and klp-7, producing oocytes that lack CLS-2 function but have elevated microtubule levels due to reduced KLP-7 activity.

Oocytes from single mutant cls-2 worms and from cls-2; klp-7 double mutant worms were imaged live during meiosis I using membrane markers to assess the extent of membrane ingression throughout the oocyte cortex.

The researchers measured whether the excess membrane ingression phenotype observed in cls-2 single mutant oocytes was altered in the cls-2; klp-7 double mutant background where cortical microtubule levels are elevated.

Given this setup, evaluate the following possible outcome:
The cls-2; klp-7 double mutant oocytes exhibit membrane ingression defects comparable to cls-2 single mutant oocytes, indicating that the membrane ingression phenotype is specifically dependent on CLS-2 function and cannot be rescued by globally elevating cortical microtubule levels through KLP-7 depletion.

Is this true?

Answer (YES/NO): NO